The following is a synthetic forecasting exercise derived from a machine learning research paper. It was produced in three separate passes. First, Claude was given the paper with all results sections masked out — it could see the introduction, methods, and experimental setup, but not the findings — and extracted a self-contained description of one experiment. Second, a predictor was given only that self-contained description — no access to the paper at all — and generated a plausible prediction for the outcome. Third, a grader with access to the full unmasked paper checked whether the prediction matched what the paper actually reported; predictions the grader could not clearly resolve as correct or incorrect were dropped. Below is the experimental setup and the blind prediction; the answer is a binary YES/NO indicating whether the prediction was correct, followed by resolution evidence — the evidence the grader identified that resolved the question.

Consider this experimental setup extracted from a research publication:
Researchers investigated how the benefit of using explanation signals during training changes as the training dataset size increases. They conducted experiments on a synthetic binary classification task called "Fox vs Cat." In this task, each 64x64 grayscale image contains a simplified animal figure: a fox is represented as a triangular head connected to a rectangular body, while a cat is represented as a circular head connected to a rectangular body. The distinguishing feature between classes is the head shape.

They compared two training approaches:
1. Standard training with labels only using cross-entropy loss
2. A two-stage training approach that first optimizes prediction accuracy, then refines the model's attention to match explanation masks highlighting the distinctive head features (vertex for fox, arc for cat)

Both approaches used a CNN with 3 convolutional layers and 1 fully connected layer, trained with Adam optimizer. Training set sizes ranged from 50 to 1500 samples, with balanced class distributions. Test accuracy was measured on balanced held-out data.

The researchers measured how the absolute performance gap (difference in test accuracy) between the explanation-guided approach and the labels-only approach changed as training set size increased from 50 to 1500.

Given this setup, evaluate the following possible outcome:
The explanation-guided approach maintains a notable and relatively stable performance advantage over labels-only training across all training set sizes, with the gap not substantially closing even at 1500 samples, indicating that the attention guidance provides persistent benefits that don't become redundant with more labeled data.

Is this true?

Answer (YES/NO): NO